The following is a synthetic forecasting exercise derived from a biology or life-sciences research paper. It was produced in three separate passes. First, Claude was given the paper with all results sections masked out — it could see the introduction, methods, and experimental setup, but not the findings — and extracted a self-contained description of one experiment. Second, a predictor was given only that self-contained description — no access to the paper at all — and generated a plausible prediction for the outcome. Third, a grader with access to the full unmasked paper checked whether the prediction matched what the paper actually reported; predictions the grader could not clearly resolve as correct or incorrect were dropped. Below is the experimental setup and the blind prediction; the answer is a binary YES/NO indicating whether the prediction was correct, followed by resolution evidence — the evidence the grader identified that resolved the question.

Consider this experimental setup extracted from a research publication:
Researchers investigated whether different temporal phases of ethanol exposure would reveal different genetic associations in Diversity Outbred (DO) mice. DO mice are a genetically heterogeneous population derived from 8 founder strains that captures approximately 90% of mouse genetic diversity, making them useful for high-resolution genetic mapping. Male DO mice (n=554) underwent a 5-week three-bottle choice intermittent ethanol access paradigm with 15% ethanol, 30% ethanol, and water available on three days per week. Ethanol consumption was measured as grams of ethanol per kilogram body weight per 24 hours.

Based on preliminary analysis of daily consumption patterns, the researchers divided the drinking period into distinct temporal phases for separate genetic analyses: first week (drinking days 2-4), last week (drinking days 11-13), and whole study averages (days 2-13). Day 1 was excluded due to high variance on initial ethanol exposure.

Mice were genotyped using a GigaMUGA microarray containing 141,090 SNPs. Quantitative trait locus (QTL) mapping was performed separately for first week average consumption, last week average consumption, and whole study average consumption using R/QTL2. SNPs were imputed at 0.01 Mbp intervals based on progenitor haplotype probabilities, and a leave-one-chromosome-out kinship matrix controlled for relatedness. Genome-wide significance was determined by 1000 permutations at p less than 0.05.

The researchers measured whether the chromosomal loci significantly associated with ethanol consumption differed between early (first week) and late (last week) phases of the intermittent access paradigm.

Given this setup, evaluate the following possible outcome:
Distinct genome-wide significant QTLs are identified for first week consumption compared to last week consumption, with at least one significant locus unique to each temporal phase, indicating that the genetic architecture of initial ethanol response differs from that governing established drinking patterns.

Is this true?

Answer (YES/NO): NO